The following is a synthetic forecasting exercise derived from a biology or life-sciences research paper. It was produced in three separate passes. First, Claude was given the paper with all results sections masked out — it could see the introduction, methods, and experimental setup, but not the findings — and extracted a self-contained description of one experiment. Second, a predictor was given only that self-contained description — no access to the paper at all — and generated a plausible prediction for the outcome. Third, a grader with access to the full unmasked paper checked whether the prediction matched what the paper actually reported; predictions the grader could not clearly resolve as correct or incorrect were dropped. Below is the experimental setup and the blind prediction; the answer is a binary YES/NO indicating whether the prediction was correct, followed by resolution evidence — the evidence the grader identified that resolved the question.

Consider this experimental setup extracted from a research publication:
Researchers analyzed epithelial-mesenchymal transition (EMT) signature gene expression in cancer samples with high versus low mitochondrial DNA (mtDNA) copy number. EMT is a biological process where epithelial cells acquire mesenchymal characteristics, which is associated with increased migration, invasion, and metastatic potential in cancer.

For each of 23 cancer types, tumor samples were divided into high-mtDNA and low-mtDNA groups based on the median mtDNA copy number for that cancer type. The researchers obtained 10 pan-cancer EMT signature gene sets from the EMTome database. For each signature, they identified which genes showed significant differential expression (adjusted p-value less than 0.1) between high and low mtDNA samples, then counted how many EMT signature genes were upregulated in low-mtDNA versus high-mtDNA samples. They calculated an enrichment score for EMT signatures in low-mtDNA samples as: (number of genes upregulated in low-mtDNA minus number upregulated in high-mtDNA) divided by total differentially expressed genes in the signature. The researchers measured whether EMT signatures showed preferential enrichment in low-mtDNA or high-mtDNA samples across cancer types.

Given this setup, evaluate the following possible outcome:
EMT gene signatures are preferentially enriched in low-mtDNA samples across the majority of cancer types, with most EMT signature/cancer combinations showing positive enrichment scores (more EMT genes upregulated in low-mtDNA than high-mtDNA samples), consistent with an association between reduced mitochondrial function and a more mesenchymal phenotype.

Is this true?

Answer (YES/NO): NO